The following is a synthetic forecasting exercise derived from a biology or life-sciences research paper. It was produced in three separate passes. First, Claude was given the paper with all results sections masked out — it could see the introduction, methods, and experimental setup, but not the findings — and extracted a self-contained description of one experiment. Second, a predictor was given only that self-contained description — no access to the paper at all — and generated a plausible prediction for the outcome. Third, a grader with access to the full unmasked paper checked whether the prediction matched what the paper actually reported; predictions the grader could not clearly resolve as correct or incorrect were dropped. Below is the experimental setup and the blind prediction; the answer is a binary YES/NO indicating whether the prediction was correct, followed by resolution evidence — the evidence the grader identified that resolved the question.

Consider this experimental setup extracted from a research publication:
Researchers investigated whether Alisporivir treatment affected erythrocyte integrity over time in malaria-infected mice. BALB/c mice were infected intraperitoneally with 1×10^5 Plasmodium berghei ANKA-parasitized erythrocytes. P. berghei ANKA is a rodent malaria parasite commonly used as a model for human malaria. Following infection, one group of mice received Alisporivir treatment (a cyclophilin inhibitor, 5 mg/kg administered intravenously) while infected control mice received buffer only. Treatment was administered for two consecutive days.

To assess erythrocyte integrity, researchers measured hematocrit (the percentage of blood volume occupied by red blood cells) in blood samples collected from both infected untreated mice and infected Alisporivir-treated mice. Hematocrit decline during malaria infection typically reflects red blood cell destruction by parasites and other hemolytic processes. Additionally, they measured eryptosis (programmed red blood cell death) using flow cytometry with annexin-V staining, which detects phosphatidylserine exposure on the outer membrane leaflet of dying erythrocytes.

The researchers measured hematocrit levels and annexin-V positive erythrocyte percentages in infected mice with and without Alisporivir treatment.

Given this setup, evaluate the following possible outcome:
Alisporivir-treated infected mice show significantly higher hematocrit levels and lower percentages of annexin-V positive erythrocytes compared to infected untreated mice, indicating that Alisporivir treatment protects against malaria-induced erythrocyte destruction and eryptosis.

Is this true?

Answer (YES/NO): NO